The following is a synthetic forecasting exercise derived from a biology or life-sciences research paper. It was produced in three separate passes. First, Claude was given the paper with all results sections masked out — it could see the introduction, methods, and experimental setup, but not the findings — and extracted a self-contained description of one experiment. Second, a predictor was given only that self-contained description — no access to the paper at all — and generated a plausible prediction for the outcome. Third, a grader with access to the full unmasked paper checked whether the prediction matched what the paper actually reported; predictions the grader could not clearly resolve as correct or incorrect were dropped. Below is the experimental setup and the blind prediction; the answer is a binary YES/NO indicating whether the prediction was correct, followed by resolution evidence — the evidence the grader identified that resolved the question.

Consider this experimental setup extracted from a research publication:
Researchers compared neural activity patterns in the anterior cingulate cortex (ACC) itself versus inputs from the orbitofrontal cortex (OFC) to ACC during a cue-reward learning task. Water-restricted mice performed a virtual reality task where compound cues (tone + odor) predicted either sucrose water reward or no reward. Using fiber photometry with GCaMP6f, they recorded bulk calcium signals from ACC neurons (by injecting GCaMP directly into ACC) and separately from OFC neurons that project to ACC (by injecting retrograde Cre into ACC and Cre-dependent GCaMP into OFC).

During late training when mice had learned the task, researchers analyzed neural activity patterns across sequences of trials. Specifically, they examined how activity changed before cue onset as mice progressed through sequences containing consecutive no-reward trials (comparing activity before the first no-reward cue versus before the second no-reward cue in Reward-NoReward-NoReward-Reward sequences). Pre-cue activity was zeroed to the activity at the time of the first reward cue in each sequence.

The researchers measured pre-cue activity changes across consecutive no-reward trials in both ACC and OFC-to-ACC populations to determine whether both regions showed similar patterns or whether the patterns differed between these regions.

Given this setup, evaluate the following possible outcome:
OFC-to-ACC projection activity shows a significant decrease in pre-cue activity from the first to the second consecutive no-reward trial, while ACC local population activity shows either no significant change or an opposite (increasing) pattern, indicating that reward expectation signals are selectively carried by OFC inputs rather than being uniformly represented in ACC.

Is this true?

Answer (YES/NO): NO